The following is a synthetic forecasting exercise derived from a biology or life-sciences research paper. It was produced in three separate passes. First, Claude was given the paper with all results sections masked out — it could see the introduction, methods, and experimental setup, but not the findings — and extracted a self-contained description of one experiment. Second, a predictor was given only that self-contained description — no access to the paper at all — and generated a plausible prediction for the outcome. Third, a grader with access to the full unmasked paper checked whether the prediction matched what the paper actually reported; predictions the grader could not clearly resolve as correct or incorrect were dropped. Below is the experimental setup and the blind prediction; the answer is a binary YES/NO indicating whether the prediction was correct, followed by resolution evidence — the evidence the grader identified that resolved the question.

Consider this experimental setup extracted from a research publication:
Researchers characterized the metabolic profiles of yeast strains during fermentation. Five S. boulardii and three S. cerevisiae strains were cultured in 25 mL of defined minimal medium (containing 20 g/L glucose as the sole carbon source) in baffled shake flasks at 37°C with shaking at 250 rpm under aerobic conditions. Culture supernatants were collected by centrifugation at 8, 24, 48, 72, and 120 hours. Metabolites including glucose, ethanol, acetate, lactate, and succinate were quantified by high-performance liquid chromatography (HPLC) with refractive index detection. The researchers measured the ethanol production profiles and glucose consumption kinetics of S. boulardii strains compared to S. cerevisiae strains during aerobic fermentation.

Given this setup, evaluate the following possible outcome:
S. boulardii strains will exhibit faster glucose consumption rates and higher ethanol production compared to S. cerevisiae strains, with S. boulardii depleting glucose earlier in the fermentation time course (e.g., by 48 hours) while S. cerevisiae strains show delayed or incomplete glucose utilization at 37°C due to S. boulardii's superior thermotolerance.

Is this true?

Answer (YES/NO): NO